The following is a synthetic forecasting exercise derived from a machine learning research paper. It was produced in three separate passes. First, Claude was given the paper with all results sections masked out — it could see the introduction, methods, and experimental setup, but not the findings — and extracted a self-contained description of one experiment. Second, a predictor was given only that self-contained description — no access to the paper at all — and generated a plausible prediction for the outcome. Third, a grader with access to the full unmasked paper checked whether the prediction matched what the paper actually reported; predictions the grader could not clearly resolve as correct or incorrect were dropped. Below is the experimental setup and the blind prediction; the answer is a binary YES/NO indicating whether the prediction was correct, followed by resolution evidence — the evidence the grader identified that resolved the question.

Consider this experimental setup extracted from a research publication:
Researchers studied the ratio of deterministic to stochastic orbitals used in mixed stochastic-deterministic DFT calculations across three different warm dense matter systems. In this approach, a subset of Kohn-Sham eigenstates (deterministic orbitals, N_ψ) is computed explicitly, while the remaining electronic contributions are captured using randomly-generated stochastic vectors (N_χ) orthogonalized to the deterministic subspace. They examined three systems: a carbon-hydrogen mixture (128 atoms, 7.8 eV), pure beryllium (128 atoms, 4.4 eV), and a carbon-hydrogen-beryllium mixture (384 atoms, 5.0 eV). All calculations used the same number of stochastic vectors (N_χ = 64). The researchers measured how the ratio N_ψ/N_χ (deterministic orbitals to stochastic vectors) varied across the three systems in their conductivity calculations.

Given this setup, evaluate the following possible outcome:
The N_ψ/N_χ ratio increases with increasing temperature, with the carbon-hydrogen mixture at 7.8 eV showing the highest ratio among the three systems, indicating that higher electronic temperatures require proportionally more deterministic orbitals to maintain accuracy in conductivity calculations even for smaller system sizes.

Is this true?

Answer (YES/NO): NO